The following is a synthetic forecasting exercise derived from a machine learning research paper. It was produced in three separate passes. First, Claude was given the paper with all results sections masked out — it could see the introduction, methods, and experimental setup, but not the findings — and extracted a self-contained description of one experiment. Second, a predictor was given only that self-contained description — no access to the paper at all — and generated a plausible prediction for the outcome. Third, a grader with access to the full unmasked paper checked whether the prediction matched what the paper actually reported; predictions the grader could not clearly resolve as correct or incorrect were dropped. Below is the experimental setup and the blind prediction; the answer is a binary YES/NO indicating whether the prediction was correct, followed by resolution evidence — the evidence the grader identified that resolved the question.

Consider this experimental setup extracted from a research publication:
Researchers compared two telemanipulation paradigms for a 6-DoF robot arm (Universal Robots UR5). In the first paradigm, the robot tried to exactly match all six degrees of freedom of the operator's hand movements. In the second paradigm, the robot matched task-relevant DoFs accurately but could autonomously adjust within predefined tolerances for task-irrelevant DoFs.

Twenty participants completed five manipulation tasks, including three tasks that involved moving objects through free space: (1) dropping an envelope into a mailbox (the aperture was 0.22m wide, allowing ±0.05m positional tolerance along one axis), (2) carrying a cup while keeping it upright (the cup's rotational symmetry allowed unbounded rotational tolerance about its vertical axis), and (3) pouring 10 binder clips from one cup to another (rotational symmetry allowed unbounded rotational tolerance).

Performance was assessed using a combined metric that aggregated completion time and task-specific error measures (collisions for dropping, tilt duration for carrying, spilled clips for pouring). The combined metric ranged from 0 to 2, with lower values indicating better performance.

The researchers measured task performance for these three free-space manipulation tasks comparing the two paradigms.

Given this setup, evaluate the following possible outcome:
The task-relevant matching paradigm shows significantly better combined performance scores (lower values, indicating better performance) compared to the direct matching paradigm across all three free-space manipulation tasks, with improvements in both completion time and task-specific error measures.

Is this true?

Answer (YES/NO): NO